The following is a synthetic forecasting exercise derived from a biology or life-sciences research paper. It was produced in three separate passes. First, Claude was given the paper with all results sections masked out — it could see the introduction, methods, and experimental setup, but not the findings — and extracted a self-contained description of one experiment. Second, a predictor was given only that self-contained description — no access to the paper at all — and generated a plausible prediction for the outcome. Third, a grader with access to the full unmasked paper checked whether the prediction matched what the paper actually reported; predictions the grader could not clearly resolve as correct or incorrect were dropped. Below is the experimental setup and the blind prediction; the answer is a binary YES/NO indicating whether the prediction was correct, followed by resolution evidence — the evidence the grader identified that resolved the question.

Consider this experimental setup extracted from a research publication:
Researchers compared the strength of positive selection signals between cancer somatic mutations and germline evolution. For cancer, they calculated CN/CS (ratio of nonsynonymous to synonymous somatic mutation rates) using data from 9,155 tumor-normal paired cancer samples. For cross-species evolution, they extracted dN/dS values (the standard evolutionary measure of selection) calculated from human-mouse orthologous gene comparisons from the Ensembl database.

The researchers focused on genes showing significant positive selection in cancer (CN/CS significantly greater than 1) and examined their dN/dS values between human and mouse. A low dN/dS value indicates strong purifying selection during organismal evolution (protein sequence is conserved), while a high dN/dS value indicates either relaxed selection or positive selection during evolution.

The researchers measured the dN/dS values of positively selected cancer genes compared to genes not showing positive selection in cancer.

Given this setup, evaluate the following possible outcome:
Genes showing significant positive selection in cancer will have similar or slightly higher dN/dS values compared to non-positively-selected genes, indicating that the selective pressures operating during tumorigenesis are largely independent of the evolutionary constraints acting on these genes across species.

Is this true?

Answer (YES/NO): NO